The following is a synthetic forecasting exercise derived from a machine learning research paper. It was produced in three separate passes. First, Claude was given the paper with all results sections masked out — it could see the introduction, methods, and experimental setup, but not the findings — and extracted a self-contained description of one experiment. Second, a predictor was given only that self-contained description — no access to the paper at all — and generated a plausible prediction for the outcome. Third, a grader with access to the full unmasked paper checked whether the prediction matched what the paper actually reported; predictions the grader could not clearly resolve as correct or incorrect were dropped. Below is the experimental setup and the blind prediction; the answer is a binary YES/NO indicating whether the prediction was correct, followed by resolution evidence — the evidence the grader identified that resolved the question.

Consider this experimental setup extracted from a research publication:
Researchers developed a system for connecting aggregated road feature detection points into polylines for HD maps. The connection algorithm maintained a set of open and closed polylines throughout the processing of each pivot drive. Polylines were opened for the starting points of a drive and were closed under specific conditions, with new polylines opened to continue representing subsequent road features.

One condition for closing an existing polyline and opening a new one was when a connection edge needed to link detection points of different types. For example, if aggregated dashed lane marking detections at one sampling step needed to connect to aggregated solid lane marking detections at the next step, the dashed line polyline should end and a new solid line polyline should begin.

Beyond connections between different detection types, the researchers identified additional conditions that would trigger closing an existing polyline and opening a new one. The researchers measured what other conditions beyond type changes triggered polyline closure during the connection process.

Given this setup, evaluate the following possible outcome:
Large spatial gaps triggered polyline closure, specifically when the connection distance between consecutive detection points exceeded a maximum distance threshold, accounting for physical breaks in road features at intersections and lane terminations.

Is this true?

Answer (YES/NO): YES